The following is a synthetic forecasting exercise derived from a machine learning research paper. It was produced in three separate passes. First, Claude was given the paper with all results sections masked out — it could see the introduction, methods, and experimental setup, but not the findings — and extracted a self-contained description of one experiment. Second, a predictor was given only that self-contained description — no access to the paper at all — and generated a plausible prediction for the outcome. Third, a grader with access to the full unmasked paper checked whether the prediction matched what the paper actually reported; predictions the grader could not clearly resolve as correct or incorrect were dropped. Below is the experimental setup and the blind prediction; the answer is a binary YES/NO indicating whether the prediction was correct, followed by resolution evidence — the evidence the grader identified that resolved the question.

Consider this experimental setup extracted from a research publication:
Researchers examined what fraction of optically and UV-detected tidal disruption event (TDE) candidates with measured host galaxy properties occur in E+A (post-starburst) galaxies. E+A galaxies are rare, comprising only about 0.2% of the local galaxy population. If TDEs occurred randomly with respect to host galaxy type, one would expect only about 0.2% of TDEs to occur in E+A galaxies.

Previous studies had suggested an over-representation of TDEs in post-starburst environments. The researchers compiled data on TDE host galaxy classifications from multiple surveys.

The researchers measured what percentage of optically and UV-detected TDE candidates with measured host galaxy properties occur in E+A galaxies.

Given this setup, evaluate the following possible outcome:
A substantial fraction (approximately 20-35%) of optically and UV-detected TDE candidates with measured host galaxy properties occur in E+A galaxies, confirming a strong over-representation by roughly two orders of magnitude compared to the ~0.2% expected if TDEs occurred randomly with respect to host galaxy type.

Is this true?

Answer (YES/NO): YES